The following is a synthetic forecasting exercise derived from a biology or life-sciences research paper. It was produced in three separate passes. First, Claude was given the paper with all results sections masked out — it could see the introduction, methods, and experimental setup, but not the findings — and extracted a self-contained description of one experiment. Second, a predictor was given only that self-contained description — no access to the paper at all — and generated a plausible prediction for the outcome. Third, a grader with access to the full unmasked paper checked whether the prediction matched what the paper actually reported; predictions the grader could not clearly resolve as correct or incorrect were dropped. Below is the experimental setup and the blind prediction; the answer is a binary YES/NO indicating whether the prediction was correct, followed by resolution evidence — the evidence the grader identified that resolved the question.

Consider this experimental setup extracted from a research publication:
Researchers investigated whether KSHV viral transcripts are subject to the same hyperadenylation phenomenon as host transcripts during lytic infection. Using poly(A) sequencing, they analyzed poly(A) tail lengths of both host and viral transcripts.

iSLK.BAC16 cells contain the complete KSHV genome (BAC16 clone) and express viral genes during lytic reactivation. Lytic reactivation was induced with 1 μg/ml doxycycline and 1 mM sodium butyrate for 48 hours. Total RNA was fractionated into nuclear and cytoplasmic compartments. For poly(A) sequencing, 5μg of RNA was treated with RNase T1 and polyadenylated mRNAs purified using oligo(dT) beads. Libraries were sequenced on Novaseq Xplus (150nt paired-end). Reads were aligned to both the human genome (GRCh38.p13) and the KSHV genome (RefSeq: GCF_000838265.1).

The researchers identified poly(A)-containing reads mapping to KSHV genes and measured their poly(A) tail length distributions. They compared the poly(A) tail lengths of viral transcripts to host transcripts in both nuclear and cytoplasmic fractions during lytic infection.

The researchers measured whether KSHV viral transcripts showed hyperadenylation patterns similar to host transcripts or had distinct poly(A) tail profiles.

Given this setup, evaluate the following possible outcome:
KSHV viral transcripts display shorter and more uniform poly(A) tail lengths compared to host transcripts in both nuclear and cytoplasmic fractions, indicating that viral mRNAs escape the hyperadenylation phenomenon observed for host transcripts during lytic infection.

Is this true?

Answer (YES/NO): YES